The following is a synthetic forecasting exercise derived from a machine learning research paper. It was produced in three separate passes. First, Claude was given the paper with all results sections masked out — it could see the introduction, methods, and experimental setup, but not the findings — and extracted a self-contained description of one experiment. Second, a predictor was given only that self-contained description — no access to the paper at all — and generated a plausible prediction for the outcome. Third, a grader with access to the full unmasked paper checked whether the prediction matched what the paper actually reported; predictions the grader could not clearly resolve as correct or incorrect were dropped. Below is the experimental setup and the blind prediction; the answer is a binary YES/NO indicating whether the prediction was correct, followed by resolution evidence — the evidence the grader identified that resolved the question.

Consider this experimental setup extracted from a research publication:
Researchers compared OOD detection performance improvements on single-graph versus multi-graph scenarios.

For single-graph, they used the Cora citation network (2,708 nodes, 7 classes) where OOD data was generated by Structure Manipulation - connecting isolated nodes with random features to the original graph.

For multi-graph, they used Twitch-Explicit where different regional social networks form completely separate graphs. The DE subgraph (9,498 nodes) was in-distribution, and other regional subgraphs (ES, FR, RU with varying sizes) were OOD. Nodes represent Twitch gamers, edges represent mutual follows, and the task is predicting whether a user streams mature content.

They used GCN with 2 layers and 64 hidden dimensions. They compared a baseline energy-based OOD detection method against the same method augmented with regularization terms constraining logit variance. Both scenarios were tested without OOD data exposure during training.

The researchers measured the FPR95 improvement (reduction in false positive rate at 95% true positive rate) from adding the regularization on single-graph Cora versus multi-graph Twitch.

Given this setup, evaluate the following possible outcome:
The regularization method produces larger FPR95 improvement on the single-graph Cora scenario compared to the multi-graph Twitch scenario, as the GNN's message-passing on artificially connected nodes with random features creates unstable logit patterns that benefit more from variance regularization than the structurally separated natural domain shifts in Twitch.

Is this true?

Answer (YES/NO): YES